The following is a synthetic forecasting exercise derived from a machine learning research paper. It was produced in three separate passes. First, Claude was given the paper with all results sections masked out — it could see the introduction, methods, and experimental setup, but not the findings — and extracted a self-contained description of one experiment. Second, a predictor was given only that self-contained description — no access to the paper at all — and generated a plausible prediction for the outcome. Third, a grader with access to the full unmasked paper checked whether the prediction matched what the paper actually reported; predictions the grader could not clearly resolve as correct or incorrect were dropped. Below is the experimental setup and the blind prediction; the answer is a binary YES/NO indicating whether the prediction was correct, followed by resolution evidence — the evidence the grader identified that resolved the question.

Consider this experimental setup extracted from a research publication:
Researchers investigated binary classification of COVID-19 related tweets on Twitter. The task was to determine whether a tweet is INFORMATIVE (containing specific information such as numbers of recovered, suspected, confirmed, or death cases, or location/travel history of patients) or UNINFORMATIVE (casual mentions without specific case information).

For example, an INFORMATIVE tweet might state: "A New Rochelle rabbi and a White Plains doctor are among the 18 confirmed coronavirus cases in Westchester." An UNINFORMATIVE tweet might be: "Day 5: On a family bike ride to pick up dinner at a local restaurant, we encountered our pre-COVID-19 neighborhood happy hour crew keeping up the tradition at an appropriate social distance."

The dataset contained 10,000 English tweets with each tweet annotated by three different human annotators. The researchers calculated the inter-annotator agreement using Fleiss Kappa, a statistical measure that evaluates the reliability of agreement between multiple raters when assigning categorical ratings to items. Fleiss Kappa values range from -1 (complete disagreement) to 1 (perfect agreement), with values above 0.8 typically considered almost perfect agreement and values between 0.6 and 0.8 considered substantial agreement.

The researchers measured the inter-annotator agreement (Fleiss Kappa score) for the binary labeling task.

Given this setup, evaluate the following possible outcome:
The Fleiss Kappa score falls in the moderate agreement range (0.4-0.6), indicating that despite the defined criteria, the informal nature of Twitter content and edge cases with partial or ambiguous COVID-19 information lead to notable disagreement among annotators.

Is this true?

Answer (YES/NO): NO